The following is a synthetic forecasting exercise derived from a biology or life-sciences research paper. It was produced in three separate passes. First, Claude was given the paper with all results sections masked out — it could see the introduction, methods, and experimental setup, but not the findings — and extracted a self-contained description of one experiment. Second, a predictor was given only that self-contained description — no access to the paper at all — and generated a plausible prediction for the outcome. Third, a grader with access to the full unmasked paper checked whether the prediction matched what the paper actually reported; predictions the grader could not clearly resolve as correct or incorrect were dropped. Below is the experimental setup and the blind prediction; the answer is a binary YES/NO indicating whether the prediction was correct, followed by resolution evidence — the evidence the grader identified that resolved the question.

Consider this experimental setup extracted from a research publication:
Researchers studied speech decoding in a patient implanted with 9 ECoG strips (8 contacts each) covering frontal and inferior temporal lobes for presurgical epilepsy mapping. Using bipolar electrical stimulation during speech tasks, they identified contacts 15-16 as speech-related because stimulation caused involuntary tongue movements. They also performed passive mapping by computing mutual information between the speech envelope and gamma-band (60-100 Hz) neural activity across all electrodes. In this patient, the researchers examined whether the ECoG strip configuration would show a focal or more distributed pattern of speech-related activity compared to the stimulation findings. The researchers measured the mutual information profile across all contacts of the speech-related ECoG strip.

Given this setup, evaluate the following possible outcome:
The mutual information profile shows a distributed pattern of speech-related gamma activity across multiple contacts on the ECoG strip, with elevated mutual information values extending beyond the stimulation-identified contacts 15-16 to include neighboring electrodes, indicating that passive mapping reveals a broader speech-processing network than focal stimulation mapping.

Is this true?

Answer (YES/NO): YES